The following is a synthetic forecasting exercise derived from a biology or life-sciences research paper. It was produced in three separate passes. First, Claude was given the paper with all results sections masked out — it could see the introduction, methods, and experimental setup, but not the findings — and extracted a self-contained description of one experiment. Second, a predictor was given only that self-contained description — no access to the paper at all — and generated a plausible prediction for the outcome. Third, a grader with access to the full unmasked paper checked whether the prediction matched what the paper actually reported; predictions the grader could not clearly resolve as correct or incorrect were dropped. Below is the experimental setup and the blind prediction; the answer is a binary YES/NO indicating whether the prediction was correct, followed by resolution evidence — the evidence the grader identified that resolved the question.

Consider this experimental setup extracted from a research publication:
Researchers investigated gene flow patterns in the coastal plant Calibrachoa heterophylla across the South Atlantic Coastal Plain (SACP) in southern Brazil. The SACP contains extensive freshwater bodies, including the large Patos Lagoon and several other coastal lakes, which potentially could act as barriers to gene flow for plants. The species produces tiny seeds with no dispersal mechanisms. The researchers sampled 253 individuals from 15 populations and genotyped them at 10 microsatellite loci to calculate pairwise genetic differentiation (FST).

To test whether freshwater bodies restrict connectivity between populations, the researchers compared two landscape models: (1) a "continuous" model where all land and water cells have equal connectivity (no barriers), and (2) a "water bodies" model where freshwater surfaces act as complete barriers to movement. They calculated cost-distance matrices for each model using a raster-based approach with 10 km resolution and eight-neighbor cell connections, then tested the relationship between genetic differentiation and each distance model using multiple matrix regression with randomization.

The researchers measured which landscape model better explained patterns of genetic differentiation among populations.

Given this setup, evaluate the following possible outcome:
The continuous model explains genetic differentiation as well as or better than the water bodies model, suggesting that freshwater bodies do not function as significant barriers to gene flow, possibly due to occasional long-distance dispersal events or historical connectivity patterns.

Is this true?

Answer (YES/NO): YES